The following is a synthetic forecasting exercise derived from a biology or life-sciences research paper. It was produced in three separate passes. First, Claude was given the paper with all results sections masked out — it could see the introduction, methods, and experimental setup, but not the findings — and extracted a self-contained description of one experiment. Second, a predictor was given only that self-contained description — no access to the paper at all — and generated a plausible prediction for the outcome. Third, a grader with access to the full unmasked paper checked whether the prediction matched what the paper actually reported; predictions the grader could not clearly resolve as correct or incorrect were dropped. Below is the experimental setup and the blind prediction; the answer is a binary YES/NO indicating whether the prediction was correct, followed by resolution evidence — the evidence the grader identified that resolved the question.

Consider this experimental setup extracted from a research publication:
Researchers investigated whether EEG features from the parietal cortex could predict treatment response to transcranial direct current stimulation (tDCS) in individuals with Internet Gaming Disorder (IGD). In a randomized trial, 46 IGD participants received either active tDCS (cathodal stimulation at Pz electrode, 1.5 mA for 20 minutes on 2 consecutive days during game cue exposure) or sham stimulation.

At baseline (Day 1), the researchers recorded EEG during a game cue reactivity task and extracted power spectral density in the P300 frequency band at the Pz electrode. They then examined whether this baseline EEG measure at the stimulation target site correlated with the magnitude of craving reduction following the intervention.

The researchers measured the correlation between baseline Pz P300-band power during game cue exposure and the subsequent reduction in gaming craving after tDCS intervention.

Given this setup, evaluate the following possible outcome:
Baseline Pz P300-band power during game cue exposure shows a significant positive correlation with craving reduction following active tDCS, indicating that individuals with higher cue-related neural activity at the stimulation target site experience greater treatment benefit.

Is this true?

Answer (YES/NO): NO